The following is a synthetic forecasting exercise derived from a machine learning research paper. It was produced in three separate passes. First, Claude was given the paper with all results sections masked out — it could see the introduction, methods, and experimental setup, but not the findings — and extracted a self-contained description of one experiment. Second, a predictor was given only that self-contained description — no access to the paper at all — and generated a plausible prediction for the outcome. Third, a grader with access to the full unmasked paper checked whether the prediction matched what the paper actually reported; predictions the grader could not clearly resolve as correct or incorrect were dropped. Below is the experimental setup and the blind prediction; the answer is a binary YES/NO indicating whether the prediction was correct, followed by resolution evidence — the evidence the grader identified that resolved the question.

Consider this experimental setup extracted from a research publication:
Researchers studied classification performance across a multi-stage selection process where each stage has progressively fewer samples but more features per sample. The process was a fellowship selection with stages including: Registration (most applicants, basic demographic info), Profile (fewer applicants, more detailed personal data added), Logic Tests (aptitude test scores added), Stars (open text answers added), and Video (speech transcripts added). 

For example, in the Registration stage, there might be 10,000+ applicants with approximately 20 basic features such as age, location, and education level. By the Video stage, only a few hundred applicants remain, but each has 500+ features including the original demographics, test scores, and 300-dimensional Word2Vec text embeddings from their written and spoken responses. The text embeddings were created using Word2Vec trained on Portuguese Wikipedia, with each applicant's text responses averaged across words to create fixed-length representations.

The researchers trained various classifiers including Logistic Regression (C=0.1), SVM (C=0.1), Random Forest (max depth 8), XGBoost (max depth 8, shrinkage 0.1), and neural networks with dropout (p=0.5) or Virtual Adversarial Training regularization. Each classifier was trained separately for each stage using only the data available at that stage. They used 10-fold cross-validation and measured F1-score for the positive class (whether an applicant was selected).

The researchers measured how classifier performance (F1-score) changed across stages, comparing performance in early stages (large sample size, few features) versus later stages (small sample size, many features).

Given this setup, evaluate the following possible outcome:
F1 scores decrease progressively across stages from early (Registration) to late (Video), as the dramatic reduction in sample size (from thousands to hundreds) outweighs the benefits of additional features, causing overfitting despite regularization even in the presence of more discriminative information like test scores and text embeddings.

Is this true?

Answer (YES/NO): YES